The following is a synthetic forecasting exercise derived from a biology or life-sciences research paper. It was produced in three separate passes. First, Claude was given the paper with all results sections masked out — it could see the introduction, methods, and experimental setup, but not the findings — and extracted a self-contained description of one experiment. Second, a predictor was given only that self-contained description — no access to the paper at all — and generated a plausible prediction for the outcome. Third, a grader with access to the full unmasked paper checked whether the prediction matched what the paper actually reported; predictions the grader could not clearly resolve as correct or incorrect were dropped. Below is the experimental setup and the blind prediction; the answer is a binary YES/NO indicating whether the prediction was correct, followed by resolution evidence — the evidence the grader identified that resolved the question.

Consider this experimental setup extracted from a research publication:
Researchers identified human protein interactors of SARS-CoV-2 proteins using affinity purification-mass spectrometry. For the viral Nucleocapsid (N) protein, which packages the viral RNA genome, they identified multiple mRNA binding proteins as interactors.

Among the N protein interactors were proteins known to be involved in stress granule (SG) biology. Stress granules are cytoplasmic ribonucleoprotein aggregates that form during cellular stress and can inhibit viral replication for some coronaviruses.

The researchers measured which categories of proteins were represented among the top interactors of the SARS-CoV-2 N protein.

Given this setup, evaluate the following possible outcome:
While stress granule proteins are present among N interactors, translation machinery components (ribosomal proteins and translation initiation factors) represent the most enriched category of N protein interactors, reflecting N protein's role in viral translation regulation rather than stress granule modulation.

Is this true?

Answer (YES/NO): NO